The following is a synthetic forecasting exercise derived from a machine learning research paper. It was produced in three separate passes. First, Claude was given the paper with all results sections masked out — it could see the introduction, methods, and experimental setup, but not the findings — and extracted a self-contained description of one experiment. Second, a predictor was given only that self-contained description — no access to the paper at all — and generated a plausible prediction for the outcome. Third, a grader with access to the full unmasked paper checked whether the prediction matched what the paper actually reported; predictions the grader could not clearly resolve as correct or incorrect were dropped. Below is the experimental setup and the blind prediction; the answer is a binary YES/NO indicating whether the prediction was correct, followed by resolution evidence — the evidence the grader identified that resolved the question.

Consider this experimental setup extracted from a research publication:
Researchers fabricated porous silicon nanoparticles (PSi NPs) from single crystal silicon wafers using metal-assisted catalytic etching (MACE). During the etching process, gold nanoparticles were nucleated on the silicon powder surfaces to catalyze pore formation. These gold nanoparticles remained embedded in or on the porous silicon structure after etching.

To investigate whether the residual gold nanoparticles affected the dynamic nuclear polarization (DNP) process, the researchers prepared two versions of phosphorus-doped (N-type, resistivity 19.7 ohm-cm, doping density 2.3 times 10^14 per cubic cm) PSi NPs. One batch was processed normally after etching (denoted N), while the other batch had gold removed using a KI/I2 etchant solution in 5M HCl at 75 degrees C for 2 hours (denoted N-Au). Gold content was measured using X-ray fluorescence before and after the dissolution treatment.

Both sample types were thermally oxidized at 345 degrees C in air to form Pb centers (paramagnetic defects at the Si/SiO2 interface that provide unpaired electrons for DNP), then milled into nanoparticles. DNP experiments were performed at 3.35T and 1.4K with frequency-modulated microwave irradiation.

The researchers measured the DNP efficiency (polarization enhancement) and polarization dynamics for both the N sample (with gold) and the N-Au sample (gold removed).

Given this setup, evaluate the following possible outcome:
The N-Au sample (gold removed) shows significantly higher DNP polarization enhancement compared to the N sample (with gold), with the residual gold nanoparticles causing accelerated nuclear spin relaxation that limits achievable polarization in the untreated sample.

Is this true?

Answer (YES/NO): NO